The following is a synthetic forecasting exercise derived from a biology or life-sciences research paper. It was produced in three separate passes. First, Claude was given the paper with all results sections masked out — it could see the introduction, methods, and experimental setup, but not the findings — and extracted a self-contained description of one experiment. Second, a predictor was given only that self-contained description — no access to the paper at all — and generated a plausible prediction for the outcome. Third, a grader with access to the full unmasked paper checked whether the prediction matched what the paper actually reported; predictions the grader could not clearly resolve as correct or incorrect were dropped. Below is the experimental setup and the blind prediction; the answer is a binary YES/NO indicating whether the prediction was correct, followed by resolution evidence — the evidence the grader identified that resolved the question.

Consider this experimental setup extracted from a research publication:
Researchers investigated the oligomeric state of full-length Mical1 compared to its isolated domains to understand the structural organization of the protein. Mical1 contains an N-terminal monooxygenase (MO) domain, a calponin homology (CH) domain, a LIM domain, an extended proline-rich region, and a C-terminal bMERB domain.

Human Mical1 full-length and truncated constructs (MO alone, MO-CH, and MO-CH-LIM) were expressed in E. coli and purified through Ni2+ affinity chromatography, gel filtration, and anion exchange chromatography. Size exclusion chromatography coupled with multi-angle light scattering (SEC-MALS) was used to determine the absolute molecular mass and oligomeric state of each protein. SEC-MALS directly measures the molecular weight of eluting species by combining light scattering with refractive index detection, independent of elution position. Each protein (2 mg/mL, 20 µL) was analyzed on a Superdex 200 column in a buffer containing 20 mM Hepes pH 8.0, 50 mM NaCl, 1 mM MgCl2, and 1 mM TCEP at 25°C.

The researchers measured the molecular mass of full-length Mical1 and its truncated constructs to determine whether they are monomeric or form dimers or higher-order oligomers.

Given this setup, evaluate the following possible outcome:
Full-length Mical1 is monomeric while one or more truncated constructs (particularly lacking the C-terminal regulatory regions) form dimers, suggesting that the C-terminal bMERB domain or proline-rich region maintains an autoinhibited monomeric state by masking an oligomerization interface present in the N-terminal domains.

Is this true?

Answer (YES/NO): NO